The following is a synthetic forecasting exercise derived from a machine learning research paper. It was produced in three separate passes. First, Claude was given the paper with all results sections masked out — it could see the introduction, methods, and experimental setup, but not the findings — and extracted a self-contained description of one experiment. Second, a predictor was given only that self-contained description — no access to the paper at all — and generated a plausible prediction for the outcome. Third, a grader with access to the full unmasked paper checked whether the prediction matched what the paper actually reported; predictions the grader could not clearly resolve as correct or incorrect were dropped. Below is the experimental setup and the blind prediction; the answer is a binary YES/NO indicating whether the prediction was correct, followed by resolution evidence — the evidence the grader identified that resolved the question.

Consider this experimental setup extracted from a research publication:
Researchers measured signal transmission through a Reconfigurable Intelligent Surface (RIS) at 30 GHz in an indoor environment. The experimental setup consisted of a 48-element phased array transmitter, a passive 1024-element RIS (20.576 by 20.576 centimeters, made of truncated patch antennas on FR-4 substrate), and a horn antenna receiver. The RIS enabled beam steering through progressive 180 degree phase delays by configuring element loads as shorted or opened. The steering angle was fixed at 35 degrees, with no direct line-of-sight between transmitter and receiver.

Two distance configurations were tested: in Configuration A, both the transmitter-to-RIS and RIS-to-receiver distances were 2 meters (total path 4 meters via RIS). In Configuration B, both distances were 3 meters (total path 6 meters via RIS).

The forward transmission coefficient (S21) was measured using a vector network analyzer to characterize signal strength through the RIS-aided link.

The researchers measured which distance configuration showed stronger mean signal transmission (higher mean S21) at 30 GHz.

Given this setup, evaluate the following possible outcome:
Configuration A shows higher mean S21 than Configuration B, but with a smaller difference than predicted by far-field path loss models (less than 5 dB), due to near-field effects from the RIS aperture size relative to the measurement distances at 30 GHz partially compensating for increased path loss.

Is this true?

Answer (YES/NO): NO